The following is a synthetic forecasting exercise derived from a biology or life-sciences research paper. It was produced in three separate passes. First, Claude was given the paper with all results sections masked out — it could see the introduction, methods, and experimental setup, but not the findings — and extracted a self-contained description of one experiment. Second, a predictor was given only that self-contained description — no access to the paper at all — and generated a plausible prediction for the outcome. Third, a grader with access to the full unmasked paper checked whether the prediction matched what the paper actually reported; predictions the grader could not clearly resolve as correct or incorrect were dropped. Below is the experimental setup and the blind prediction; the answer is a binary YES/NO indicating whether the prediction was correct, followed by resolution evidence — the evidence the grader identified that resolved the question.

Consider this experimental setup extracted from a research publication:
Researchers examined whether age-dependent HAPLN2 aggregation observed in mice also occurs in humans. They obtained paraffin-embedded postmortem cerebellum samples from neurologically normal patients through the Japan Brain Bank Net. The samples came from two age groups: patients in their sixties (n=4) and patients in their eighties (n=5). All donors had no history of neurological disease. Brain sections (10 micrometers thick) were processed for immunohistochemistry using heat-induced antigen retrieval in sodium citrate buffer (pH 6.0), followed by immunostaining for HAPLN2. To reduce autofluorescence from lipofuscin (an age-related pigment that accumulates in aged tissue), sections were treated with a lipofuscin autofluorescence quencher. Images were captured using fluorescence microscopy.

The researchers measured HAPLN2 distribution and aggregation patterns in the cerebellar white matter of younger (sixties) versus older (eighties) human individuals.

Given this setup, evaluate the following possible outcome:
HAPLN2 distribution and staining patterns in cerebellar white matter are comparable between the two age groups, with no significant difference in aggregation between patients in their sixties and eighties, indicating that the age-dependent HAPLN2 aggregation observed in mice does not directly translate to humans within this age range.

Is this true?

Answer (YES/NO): NO